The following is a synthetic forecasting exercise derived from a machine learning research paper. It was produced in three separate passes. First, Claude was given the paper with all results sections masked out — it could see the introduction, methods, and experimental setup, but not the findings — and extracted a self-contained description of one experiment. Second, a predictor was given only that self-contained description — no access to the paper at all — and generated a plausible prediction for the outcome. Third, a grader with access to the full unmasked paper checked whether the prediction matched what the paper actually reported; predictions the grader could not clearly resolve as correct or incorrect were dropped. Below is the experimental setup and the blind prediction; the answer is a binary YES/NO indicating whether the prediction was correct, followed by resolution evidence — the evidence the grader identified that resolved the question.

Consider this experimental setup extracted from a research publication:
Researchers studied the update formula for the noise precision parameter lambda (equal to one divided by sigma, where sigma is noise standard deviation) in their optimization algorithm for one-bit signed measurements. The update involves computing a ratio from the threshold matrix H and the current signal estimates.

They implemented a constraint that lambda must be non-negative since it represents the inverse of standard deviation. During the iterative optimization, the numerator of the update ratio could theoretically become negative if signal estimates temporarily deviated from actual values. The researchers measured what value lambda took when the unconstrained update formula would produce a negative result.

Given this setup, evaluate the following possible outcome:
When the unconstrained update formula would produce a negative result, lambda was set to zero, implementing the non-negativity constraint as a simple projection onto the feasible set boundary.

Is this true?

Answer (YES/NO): YES